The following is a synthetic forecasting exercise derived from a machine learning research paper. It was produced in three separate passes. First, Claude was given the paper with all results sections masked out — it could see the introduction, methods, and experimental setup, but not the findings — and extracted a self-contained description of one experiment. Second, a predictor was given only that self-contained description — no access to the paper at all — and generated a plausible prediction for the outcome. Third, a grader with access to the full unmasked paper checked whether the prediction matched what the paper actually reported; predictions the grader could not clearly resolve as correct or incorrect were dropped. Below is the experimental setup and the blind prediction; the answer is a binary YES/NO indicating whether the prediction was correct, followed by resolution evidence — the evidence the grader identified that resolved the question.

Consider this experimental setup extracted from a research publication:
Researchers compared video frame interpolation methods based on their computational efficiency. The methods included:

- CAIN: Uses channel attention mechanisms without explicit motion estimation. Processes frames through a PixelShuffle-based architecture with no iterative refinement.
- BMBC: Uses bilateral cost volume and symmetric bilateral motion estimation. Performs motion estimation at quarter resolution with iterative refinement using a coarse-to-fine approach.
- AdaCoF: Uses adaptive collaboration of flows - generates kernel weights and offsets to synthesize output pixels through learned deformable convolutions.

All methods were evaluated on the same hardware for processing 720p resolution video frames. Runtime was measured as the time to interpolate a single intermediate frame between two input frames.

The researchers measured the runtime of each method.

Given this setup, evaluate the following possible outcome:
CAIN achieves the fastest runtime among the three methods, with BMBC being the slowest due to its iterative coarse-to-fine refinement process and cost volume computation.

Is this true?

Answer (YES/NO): NO